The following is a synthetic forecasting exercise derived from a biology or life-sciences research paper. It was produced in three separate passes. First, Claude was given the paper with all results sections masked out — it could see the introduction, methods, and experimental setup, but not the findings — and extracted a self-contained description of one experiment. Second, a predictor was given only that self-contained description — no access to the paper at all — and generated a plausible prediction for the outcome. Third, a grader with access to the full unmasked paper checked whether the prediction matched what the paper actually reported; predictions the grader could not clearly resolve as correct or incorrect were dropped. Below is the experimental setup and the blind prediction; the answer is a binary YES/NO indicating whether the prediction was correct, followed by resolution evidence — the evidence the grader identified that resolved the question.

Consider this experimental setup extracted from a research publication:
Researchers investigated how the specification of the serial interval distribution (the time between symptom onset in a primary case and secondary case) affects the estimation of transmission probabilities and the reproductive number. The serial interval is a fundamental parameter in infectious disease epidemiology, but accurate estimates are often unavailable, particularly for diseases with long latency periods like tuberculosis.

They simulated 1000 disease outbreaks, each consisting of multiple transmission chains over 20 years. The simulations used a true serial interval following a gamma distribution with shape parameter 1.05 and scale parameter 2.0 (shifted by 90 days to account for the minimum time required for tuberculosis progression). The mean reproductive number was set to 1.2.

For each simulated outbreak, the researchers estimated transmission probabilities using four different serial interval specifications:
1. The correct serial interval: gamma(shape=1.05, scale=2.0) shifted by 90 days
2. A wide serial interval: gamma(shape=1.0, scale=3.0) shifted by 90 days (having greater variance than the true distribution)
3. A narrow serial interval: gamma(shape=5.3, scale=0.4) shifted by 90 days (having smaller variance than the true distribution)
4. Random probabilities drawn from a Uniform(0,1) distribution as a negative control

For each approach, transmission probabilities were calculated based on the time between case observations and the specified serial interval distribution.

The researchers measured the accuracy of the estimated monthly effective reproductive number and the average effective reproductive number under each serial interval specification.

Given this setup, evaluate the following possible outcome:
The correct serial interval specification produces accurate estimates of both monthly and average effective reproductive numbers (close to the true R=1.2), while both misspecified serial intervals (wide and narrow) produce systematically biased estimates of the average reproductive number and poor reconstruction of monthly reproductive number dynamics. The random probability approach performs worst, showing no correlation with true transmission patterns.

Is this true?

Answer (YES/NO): YES